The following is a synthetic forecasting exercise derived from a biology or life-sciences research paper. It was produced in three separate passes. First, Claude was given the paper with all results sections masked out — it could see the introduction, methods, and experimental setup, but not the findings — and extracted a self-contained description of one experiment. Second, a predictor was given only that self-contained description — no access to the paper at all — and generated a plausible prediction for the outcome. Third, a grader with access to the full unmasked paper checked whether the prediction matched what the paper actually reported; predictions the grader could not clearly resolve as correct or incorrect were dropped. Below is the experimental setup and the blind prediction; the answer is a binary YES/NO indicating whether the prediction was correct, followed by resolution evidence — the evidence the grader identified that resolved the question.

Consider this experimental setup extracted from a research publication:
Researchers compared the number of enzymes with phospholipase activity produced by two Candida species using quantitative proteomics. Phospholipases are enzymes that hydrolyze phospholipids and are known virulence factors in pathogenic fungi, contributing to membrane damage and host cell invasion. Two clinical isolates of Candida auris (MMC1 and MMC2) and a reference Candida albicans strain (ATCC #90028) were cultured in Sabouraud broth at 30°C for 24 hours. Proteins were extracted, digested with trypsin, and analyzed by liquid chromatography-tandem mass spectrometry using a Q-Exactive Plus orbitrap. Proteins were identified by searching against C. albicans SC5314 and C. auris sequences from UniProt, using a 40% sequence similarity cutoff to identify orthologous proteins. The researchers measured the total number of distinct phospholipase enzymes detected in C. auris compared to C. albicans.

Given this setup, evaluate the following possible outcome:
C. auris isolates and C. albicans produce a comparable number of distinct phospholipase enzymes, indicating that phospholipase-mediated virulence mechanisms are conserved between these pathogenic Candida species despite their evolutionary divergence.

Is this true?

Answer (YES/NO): NO